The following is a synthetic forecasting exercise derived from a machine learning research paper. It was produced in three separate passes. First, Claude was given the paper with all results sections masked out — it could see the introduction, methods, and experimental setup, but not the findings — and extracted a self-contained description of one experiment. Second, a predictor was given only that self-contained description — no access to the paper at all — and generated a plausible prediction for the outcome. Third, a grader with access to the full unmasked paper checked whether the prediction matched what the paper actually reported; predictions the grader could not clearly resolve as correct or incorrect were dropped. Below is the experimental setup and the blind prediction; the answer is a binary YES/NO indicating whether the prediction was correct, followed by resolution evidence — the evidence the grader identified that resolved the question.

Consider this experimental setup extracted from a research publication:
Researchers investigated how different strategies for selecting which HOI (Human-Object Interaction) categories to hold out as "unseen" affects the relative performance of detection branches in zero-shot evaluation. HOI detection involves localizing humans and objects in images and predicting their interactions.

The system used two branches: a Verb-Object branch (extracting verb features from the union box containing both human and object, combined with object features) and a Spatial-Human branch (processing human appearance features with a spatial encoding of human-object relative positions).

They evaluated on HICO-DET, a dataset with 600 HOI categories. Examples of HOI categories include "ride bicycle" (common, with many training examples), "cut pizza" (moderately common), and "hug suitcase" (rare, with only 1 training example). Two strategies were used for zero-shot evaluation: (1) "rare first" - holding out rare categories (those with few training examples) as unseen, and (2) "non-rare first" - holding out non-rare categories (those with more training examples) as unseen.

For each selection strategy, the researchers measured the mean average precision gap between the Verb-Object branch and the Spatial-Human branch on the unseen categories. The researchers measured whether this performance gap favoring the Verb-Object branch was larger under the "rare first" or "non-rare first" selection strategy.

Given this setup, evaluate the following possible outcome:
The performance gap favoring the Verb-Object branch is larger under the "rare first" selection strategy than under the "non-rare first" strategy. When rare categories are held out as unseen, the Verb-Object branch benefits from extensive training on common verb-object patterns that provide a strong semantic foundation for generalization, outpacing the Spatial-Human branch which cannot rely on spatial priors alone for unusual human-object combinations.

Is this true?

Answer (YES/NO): NO